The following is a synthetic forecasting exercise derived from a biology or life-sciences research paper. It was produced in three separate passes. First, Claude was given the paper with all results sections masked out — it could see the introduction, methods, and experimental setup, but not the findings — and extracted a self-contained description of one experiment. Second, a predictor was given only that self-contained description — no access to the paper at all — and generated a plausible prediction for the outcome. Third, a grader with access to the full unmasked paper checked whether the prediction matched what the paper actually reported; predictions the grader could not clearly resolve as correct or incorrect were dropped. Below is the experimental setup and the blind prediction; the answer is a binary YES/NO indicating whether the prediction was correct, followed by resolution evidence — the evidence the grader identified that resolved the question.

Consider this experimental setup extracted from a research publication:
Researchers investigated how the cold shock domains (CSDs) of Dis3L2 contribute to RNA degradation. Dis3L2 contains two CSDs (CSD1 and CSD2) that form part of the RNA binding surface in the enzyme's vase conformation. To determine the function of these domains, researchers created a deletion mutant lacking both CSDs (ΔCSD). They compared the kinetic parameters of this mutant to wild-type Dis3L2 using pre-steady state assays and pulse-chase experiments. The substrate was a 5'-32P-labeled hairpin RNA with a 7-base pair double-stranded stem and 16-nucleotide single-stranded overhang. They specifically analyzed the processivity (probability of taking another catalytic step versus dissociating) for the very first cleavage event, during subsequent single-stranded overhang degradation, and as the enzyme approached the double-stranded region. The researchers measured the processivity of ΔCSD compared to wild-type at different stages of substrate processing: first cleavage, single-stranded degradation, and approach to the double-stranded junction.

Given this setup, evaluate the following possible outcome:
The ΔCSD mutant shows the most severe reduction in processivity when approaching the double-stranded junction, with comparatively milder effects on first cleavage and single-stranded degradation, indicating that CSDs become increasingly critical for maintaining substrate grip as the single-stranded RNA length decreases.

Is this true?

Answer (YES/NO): NO